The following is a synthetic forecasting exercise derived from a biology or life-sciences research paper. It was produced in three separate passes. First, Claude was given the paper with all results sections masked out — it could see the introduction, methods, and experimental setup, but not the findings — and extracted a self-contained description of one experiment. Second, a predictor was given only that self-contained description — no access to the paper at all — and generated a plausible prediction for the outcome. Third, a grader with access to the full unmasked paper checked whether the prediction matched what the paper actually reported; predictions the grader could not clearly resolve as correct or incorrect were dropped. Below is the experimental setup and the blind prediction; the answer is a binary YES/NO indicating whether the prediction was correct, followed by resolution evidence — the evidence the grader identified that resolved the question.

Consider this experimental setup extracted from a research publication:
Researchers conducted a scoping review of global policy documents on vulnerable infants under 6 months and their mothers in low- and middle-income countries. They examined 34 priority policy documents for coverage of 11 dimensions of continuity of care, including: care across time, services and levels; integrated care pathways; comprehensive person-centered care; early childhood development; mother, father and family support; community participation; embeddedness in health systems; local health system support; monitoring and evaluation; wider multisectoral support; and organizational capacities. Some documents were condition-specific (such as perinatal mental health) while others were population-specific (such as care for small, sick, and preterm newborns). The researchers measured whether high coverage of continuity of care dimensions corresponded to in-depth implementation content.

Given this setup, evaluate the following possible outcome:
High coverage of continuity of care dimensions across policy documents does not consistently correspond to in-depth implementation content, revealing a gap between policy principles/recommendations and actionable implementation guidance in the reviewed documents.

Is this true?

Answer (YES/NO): YES